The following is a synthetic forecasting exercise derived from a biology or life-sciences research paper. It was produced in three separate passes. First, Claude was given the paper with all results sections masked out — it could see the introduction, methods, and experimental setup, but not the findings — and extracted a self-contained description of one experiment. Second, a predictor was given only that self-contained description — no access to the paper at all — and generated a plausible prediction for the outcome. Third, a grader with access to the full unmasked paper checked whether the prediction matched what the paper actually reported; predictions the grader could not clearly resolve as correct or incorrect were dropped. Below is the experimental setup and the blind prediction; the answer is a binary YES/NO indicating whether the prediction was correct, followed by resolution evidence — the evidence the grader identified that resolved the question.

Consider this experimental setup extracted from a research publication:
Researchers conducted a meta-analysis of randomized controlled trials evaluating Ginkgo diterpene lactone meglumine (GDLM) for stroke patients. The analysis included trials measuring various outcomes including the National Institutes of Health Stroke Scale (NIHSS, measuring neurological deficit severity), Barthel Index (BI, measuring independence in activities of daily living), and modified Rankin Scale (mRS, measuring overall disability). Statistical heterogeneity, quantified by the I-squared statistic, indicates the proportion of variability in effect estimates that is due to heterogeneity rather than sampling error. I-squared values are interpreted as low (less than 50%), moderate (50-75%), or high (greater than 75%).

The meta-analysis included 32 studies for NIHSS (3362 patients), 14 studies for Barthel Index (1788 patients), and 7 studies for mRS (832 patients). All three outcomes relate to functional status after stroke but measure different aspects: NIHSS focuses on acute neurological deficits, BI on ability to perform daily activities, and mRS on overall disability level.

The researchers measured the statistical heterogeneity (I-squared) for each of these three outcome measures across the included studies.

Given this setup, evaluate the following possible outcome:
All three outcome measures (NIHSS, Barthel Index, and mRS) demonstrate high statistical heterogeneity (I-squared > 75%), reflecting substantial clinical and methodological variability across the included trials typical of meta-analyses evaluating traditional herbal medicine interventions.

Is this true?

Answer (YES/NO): NO